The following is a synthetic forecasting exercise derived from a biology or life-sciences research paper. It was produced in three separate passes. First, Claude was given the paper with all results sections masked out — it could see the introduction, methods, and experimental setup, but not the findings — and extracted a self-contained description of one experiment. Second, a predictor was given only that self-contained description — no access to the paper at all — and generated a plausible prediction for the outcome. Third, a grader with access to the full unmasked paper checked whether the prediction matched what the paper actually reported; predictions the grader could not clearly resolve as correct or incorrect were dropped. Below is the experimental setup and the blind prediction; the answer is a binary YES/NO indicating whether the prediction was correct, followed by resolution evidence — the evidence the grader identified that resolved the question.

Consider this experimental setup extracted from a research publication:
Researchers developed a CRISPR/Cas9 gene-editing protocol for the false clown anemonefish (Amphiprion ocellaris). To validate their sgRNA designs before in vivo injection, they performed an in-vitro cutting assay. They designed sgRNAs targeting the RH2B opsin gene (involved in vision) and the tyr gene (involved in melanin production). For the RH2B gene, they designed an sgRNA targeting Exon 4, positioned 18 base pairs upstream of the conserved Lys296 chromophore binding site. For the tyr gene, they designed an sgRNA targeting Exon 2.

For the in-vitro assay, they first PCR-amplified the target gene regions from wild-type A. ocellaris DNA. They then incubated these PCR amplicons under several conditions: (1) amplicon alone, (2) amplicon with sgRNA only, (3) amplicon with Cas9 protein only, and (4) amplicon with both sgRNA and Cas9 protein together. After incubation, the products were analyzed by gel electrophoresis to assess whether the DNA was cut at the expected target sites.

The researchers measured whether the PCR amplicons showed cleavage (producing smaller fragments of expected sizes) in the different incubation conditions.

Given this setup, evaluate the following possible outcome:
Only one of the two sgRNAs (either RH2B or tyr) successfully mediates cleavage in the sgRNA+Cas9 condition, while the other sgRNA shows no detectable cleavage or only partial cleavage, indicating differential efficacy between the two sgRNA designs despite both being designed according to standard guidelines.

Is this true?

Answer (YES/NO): NO